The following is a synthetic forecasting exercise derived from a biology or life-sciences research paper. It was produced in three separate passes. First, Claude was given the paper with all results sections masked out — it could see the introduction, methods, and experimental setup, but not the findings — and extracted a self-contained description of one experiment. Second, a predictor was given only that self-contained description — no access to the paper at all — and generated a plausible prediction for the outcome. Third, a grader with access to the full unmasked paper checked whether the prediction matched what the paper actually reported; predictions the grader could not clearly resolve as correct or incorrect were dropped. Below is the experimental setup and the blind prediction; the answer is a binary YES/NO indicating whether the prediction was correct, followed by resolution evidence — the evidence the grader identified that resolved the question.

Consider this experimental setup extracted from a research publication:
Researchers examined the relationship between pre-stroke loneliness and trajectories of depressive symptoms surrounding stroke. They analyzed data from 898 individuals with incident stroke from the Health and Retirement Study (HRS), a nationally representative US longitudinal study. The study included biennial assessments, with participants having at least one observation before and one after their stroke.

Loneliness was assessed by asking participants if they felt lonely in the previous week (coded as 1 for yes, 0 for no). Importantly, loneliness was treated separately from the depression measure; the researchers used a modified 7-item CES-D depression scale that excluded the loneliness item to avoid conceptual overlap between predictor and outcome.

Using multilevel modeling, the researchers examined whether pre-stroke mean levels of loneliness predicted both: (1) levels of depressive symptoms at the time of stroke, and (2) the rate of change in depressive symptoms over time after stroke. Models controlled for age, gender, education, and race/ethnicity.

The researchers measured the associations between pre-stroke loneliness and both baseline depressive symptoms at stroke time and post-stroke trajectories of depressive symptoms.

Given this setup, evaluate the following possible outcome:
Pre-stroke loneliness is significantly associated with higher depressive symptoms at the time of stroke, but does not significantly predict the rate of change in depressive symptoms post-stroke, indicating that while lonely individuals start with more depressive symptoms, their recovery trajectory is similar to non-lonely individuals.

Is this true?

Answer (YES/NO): YES